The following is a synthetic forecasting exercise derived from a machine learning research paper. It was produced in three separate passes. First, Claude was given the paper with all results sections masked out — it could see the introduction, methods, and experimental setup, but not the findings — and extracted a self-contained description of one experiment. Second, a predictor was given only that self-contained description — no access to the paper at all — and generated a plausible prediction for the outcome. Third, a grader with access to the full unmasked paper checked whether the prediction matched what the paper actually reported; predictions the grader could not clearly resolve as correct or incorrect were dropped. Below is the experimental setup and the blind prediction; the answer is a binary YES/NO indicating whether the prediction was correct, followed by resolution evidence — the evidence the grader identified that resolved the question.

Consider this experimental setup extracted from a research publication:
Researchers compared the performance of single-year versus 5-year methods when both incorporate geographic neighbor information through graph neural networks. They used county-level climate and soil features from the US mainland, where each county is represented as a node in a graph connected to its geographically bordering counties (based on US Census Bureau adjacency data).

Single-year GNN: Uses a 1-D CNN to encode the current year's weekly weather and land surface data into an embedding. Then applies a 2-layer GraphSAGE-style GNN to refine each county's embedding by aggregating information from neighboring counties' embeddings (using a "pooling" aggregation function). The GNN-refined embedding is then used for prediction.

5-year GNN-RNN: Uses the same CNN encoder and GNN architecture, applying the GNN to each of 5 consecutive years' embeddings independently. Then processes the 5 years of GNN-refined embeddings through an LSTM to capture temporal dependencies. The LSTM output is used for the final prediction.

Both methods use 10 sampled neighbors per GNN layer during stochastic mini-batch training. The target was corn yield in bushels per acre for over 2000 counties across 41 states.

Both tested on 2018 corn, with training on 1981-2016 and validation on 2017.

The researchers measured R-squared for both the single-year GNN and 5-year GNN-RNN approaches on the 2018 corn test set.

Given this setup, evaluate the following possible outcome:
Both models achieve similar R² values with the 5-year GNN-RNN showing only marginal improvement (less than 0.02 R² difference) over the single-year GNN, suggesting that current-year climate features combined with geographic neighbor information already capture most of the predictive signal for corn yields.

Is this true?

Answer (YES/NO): YES